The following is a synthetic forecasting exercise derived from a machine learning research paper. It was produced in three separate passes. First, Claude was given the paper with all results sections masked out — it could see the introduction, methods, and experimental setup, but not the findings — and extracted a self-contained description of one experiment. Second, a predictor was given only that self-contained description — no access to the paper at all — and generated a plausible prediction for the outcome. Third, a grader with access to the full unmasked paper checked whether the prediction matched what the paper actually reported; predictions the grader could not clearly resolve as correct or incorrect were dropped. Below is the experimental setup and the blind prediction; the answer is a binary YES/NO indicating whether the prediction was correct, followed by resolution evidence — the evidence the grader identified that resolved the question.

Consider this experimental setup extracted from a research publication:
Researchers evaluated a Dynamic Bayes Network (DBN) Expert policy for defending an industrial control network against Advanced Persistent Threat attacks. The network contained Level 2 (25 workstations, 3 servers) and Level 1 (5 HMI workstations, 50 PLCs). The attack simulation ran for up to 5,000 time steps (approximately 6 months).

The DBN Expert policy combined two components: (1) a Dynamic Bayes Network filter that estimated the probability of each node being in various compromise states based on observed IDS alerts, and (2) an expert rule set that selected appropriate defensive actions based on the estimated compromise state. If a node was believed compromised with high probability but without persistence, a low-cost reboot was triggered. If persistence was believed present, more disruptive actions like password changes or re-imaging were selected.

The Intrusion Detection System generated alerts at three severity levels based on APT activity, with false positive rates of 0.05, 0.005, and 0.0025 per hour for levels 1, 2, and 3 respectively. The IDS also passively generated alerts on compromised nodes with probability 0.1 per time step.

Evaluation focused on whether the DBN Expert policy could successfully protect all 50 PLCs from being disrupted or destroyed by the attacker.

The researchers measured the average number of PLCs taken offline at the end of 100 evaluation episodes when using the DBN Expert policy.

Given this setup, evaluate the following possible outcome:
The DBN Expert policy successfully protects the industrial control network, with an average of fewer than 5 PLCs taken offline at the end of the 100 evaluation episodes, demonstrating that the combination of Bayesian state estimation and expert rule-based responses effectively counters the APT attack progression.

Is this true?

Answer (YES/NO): NO